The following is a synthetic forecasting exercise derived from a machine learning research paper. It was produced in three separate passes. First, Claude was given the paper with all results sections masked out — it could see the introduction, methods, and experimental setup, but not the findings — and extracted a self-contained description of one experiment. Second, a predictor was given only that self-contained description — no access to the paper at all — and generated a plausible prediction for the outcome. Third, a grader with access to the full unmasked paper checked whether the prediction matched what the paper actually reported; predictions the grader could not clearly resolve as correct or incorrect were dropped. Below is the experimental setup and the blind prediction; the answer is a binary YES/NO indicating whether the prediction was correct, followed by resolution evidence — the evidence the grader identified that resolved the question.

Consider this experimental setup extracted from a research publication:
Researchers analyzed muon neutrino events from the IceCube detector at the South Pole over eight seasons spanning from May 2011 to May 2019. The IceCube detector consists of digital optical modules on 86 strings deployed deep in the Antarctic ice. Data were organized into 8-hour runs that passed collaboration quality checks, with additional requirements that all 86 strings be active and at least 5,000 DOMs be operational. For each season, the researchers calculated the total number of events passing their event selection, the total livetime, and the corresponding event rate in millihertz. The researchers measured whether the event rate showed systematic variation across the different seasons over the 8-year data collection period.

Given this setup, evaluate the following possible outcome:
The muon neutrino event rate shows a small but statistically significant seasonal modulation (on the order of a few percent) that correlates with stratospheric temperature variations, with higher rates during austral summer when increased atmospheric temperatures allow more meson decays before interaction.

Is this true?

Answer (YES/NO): NO